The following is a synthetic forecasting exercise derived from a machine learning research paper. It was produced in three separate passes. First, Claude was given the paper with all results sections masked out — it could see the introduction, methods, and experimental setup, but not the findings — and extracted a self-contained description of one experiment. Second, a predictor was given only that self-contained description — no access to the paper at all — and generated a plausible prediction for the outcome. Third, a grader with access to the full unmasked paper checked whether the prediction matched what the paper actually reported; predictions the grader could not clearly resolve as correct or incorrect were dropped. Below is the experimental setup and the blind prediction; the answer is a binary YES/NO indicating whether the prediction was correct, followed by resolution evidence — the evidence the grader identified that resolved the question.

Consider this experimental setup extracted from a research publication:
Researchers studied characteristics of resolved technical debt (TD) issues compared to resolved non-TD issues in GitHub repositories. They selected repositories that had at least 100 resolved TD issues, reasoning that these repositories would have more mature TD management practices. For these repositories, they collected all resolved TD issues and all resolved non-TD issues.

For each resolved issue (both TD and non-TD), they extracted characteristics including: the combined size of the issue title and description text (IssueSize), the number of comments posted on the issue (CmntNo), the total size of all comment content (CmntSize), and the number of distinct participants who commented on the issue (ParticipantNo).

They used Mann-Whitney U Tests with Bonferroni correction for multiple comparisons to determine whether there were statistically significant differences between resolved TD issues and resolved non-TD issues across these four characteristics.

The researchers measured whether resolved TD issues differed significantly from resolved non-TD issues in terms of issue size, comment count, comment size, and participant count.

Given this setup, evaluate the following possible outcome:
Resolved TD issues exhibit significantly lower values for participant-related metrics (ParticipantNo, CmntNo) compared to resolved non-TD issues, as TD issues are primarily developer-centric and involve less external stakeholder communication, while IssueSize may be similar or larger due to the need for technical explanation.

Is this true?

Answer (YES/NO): NO